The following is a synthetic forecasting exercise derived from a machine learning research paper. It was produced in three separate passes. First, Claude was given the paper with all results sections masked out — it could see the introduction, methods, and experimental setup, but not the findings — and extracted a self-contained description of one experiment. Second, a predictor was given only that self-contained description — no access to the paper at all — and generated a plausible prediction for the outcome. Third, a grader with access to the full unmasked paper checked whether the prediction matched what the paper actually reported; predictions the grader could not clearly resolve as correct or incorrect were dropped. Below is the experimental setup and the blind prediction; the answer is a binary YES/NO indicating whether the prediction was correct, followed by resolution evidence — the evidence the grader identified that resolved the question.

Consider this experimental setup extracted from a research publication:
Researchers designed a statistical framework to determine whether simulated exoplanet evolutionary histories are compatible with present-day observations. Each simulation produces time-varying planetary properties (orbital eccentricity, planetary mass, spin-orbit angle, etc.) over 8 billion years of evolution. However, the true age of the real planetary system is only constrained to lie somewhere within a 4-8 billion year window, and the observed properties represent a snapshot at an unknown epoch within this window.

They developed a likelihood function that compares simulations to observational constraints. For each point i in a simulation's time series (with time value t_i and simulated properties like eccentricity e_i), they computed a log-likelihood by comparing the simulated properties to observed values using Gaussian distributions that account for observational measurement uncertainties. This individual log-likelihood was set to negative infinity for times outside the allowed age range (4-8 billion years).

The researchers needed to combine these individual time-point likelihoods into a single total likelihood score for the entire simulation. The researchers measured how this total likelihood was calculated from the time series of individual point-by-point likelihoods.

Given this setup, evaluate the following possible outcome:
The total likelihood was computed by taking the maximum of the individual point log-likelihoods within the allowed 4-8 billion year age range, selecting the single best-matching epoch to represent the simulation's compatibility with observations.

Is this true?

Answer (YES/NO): NO